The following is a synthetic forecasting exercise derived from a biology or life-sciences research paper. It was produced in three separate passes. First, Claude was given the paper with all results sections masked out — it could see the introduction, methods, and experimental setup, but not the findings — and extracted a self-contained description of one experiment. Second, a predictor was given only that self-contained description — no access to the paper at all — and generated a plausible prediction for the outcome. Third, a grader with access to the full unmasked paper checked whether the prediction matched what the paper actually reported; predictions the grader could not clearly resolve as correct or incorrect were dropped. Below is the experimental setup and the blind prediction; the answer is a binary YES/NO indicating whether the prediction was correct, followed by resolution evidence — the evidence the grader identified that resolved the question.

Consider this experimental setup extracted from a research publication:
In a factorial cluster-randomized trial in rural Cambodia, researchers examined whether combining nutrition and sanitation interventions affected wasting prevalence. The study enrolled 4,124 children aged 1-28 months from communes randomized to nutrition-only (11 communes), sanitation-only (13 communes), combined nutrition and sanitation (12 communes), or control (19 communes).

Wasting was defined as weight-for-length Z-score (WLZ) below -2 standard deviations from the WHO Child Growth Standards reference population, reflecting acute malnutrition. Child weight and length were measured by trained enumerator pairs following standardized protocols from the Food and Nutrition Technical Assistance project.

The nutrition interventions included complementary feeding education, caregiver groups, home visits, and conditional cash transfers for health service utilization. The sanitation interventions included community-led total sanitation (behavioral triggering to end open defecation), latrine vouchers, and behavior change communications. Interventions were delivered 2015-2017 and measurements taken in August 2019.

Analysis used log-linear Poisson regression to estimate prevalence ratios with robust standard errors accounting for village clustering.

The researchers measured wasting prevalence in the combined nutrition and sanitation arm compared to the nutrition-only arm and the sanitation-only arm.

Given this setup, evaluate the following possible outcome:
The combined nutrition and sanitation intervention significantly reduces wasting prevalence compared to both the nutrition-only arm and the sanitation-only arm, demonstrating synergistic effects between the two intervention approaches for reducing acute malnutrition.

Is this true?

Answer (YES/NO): NO